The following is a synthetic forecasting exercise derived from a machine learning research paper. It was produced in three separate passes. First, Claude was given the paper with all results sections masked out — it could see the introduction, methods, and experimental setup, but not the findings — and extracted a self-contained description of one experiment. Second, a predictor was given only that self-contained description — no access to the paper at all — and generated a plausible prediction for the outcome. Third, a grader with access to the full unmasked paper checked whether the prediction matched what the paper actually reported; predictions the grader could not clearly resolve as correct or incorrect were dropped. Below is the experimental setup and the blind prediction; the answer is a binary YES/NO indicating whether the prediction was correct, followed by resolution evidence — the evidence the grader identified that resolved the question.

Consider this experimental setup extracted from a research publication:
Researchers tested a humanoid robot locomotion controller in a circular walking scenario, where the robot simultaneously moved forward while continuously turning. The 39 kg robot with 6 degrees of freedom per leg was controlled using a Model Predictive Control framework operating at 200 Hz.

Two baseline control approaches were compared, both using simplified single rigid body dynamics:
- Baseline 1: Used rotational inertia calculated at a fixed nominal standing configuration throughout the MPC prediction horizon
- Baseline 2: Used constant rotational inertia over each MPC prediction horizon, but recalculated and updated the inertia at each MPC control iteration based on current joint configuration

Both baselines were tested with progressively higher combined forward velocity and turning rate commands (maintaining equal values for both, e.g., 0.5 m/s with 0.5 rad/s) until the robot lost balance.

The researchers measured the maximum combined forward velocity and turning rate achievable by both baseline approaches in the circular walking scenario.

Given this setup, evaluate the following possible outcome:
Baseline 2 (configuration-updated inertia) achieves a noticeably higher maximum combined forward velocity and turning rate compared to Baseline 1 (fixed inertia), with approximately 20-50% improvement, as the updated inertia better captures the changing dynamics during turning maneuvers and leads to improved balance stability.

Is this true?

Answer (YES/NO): NO